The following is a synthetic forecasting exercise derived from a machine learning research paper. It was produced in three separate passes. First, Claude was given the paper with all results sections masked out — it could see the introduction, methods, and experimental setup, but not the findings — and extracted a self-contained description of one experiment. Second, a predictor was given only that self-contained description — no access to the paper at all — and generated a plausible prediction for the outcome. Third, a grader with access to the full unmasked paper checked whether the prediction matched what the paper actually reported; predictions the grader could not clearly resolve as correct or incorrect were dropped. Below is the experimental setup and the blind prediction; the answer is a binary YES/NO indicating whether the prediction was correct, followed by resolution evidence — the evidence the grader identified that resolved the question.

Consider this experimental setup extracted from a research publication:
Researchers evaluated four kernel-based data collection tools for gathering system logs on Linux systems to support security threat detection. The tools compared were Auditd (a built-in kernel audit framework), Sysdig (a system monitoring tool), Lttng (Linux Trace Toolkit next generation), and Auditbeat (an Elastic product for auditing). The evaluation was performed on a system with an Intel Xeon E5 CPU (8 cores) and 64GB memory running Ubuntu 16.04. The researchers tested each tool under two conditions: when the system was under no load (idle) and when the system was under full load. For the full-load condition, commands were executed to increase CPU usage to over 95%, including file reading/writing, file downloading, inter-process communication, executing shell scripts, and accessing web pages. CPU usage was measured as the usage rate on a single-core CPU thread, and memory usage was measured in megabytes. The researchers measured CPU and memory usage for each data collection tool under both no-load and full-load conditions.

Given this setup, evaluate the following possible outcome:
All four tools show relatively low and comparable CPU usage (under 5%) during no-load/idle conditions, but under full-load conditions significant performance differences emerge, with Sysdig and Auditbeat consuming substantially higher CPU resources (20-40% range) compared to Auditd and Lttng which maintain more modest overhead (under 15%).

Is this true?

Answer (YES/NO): NO